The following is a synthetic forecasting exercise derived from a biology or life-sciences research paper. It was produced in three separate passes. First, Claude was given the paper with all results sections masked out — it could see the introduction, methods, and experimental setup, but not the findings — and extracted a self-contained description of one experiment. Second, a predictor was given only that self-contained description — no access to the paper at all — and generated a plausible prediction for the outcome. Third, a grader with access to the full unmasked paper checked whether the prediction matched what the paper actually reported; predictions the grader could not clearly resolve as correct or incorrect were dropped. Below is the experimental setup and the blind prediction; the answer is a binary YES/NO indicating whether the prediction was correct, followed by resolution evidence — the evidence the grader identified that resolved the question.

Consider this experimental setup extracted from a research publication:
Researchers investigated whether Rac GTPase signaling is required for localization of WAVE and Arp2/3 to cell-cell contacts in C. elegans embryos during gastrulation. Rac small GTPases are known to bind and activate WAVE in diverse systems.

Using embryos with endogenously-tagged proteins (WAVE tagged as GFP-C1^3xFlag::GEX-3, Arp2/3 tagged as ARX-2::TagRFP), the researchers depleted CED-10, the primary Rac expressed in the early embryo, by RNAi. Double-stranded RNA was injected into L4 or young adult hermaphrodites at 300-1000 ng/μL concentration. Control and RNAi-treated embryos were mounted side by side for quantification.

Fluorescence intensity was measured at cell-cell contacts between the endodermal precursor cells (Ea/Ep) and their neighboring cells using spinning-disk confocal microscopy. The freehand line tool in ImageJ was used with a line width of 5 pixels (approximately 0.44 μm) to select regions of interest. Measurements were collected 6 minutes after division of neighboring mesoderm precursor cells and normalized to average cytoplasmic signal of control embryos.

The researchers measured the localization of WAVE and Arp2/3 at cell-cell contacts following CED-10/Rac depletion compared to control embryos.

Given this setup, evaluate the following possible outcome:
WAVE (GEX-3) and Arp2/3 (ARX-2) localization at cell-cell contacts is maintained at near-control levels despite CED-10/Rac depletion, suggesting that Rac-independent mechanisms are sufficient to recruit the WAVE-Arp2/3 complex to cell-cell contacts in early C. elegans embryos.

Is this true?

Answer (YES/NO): NO